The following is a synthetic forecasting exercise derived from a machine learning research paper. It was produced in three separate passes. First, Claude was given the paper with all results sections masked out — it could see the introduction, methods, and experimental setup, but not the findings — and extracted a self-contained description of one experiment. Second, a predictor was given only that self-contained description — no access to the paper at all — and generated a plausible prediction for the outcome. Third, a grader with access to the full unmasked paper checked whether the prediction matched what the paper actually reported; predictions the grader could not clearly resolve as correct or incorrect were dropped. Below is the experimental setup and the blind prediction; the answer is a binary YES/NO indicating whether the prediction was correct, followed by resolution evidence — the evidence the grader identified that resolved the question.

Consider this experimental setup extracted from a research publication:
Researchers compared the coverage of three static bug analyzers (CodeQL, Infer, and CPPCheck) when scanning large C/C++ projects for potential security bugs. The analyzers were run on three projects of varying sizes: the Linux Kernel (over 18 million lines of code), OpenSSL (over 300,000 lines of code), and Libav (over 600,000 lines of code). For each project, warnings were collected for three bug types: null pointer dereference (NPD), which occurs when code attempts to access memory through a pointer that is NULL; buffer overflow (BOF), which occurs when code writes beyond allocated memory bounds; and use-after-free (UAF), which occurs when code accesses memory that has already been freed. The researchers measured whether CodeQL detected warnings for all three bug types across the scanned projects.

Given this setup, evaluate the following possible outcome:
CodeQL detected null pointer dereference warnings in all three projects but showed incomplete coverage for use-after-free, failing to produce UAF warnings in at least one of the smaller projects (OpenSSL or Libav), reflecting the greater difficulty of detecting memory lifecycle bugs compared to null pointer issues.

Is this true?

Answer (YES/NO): NO